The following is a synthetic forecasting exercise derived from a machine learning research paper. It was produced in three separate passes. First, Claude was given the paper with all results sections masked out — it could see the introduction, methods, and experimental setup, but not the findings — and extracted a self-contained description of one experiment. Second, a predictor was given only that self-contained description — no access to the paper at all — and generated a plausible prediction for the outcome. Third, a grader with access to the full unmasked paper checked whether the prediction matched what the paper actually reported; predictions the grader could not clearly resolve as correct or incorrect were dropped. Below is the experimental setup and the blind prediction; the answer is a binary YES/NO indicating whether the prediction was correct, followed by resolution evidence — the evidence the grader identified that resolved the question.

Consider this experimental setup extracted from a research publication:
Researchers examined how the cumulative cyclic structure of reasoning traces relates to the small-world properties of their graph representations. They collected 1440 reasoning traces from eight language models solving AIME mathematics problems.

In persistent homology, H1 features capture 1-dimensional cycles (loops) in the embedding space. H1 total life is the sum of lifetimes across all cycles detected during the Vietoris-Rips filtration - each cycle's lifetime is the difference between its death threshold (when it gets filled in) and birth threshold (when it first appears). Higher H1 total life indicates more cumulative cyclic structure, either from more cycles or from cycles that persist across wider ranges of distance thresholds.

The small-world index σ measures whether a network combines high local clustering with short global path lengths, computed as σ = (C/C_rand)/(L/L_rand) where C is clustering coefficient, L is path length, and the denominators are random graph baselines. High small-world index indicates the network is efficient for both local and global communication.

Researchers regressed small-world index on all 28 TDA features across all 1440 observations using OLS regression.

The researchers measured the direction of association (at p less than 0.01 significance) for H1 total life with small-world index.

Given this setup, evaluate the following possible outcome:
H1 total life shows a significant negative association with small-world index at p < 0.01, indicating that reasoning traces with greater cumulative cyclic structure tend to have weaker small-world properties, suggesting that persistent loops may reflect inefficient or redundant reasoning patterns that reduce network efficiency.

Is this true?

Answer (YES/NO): NO